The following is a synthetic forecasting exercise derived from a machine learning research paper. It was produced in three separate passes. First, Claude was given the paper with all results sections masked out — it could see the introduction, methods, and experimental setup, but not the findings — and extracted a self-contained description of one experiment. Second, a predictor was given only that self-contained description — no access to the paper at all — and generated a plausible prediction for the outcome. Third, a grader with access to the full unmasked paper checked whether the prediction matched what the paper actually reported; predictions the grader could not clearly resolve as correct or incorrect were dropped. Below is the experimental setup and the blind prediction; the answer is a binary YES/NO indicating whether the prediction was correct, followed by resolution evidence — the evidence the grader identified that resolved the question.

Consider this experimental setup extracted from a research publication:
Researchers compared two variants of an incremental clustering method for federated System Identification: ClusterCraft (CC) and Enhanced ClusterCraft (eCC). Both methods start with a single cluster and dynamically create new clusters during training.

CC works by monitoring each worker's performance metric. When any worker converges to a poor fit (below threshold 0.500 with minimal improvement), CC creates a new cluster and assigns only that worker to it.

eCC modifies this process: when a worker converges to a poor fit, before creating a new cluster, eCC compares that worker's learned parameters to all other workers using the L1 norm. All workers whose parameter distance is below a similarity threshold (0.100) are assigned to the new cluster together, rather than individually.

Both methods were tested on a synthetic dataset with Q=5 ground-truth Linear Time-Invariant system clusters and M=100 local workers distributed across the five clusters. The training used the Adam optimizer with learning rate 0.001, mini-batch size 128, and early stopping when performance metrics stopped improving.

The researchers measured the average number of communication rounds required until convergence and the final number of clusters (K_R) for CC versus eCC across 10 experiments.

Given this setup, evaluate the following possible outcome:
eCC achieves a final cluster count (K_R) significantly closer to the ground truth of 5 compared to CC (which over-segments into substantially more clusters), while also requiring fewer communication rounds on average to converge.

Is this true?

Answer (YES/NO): YES